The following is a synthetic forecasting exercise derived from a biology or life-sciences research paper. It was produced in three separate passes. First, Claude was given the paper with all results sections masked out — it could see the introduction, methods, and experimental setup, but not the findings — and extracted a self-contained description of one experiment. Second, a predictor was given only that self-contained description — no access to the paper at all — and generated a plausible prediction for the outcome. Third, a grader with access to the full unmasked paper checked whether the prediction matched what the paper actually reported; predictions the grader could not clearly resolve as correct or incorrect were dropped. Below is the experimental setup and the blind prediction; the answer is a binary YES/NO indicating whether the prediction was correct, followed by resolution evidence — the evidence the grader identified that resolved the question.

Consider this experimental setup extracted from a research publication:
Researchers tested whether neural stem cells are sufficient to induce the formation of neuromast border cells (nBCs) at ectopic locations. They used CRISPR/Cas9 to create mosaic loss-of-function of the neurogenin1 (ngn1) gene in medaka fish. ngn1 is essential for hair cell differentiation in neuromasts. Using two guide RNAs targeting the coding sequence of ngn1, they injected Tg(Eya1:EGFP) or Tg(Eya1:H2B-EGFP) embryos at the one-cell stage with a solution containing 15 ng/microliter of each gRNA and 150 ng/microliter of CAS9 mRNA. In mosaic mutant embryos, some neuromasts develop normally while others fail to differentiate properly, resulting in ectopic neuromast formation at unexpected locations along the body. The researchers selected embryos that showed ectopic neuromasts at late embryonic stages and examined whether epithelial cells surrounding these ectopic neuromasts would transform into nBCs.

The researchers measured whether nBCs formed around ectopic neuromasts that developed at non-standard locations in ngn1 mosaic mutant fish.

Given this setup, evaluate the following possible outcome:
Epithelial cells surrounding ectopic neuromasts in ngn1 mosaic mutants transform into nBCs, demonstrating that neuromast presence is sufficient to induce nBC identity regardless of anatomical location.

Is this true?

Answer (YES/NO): YES